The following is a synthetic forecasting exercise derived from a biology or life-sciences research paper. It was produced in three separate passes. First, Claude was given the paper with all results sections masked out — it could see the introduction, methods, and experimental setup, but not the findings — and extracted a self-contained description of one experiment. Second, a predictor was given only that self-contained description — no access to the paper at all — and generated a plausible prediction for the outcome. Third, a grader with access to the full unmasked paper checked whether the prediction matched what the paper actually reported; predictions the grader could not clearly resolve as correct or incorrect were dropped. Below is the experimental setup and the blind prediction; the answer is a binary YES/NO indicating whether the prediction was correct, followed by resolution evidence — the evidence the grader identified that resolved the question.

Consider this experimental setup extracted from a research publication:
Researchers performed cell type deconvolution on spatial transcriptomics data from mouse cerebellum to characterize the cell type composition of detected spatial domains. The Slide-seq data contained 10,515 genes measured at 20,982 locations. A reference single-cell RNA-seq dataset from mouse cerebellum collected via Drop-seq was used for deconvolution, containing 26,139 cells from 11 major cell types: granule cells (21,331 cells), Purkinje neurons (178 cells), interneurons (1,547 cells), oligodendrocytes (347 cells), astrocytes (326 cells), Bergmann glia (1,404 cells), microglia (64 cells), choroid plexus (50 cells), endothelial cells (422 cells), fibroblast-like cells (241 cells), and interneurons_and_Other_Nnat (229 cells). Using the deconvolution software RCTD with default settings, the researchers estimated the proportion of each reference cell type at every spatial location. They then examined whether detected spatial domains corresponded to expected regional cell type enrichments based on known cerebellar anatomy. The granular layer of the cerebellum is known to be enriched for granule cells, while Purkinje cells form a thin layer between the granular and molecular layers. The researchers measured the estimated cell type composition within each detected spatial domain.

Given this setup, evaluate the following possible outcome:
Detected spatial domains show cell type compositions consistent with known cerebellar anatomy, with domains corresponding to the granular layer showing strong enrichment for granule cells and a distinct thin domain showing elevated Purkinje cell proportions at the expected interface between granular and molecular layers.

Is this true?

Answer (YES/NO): YES